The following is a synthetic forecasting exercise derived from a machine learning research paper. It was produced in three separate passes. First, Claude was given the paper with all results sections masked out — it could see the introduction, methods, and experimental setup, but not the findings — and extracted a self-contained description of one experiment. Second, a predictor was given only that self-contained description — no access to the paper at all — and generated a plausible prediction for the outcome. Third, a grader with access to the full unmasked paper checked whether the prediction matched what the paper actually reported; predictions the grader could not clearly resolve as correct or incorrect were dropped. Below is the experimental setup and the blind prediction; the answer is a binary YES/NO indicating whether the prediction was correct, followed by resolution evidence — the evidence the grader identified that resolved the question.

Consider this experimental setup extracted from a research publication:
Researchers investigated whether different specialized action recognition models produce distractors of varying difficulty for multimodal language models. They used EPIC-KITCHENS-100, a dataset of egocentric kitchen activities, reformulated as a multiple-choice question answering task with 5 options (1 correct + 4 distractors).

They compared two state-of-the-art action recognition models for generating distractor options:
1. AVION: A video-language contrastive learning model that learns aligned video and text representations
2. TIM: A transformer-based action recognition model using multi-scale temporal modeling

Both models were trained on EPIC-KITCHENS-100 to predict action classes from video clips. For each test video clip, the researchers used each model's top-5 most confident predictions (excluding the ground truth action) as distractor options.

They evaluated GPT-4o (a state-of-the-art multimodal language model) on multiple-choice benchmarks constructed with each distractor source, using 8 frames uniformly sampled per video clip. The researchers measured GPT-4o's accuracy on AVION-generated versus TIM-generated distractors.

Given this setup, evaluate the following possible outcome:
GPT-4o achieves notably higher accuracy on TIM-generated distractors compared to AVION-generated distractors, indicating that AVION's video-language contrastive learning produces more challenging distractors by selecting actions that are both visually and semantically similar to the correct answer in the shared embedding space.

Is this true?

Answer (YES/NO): NO